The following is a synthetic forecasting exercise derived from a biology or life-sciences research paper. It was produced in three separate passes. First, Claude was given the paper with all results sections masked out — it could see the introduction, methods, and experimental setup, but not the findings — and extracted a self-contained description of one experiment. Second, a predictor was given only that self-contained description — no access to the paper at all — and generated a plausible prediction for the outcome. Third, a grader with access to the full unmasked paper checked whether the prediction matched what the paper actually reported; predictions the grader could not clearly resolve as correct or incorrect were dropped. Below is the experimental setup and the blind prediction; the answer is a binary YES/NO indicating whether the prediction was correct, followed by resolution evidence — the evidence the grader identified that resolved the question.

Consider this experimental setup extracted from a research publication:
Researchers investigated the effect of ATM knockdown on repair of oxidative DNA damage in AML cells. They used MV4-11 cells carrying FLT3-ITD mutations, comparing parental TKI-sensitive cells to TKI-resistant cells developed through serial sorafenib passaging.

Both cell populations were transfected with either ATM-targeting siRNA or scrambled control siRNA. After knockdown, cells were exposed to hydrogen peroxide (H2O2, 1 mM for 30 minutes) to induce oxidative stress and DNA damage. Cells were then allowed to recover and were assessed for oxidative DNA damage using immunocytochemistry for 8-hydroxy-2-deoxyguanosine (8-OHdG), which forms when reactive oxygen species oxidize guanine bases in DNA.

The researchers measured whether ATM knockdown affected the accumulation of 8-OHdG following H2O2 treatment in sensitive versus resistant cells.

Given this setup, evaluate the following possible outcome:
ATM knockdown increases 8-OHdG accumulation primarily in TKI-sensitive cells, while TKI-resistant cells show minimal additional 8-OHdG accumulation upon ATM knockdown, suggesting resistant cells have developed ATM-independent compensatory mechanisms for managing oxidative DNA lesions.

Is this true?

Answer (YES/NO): NO